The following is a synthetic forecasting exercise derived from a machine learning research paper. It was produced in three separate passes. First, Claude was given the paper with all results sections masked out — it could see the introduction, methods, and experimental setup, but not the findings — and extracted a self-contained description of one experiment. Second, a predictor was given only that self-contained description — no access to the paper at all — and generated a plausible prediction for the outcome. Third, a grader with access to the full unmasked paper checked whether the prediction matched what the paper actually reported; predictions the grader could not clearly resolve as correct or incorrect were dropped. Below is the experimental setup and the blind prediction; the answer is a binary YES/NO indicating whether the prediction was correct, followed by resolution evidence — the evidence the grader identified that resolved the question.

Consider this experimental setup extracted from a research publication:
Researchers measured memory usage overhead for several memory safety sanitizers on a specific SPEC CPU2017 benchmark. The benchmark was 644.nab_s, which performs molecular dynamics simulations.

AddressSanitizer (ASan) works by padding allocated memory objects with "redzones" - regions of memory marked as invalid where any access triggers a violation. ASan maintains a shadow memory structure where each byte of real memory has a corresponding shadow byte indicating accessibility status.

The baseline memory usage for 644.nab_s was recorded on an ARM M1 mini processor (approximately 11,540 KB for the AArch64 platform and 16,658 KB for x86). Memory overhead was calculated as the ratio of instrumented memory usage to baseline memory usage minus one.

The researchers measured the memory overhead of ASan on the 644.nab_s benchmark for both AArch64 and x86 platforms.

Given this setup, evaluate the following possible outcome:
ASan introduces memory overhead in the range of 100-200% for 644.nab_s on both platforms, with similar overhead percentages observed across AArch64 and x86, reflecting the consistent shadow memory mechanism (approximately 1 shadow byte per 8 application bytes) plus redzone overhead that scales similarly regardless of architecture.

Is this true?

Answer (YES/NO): NO